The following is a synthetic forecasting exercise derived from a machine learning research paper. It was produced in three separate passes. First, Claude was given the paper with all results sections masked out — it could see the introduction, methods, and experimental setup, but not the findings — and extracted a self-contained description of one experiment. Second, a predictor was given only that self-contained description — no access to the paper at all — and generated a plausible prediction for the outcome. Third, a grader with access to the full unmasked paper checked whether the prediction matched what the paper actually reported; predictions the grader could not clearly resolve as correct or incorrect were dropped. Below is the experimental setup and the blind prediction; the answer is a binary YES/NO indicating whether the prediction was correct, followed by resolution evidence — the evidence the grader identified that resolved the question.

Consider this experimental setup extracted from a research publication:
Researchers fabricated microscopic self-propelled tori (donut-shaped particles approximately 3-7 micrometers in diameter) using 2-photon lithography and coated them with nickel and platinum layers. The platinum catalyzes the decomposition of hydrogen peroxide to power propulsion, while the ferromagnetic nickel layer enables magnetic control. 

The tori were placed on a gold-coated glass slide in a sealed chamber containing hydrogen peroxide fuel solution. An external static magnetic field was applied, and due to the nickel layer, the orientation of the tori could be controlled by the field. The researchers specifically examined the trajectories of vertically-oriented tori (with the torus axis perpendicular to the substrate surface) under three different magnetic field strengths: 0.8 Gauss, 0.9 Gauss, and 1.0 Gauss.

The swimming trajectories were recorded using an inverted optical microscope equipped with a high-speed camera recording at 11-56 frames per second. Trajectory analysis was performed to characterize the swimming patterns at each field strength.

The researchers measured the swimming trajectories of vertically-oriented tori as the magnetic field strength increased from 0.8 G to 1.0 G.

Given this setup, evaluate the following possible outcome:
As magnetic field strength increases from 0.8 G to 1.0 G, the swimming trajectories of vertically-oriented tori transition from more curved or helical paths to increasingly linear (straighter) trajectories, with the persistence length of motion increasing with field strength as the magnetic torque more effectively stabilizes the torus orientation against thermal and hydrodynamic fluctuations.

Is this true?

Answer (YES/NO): YES